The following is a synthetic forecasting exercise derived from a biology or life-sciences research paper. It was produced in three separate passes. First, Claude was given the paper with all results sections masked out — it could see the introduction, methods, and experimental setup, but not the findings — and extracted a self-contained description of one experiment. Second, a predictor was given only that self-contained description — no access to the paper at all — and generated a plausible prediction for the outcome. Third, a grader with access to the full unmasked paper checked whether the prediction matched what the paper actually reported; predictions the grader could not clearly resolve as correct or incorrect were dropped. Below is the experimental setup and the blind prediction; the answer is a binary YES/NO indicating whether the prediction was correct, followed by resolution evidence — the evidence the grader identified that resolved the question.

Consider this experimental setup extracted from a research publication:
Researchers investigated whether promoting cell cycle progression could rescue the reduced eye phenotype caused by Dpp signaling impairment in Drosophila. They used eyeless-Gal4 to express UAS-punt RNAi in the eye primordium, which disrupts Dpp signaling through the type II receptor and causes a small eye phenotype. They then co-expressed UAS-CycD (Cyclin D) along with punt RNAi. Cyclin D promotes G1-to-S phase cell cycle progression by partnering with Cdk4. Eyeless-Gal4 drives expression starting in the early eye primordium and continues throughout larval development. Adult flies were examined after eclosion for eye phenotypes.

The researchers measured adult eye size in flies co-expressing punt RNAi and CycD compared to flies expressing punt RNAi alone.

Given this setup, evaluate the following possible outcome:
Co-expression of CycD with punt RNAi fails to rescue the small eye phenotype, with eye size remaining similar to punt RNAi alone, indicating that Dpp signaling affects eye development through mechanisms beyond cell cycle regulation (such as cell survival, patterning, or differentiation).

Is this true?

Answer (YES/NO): NO